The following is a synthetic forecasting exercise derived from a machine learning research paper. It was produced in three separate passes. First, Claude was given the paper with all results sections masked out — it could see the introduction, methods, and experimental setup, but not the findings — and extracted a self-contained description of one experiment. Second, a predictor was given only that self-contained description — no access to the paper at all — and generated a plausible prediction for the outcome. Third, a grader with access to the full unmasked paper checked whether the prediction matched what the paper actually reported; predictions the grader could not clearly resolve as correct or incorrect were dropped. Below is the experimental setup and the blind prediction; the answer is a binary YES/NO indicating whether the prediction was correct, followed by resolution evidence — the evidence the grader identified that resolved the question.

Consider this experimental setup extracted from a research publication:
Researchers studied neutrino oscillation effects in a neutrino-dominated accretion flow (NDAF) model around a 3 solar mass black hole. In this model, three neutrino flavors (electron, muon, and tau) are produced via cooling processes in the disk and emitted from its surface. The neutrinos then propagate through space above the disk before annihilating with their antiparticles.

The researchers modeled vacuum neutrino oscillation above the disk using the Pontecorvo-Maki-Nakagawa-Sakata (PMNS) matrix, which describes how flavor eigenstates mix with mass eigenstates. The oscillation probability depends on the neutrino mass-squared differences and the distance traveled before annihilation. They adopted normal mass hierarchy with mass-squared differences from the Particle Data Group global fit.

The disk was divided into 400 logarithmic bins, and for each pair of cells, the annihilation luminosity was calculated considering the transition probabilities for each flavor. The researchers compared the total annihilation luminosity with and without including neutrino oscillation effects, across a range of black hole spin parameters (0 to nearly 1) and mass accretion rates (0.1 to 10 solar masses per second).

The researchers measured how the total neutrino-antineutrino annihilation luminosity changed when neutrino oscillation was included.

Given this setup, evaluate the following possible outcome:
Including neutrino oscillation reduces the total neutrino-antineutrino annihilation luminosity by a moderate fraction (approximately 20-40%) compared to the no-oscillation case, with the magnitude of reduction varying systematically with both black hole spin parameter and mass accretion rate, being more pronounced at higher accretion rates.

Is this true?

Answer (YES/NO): NO